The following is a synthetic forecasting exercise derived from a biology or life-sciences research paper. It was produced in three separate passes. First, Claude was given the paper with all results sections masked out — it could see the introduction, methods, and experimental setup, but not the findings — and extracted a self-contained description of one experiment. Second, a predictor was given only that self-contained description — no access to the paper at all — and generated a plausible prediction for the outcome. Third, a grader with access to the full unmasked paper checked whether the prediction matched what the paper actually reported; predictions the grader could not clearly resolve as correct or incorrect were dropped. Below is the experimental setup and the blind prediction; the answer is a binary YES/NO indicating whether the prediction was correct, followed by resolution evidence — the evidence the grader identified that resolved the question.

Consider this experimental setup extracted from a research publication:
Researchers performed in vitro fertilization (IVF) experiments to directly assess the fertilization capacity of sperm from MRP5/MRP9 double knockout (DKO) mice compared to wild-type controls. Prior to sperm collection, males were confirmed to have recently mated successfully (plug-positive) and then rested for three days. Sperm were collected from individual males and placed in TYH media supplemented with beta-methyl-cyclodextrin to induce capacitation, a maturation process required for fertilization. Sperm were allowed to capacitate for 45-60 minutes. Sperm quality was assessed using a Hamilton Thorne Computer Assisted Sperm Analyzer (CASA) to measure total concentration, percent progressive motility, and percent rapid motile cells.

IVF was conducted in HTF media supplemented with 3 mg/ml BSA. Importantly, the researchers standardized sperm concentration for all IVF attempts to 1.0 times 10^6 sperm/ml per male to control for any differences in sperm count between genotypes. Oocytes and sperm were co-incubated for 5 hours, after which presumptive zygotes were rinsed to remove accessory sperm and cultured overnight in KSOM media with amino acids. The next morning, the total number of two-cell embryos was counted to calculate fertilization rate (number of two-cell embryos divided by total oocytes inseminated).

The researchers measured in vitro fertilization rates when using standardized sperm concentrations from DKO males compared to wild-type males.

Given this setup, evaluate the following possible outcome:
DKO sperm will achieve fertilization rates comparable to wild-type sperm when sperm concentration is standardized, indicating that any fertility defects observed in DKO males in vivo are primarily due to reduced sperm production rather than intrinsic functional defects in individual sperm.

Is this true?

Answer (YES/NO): NO